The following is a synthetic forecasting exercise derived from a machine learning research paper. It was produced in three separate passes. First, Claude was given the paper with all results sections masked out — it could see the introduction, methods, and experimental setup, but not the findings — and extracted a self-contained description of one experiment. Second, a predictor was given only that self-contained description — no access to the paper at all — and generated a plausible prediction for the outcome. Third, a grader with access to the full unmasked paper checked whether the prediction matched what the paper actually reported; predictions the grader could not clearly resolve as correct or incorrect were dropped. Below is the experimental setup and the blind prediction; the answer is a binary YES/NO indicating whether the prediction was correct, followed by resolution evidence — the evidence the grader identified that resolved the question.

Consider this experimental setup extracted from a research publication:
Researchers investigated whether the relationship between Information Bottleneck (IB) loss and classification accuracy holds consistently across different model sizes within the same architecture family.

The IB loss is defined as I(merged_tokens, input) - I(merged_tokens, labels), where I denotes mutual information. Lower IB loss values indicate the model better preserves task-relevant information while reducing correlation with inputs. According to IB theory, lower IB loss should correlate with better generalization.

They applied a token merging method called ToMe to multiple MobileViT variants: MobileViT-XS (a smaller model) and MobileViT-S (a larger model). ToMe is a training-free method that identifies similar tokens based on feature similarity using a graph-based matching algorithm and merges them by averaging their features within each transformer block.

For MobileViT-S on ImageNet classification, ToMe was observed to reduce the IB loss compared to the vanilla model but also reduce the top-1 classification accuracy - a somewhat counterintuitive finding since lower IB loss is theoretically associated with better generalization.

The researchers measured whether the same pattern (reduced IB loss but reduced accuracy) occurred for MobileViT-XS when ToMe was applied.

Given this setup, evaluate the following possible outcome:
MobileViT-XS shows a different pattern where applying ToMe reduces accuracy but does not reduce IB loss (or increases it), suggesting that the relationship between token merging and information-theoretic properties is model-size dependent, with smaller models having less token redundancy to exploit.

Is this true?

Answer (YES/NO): NO